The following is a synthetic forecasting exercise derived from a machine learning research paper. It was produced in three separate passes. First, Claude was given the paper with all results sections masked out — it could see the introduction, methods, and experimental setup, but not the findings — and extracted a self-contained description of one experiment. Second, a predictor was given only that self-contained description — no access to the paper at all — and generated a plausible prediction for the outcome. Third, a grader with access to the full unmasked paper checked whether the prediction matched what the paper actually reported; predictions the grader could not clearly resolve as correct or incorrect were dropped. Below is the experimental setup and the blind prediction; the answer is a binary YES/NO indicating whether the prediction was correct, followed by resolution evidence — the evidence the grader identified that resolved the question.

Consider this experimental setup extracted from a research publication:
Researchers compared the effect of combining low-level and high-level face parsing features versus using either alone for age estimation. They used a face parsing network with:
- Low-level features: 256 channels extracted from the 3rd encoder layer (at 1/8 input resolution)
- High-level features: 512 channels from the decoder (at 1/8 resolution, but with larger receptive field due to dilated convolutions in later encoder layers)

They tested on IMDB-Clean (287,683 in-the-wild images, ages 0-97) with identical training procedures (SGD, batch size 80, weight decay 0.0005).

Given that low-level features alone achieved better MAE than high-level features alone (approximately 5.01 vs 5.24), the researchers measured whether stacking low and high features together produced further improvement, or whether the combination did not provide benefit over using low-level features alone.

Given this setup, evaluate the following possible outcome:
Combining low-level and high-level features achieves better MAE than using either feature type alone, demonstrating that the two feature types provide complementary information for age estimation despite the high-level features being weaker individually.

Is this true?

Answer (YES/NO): YES